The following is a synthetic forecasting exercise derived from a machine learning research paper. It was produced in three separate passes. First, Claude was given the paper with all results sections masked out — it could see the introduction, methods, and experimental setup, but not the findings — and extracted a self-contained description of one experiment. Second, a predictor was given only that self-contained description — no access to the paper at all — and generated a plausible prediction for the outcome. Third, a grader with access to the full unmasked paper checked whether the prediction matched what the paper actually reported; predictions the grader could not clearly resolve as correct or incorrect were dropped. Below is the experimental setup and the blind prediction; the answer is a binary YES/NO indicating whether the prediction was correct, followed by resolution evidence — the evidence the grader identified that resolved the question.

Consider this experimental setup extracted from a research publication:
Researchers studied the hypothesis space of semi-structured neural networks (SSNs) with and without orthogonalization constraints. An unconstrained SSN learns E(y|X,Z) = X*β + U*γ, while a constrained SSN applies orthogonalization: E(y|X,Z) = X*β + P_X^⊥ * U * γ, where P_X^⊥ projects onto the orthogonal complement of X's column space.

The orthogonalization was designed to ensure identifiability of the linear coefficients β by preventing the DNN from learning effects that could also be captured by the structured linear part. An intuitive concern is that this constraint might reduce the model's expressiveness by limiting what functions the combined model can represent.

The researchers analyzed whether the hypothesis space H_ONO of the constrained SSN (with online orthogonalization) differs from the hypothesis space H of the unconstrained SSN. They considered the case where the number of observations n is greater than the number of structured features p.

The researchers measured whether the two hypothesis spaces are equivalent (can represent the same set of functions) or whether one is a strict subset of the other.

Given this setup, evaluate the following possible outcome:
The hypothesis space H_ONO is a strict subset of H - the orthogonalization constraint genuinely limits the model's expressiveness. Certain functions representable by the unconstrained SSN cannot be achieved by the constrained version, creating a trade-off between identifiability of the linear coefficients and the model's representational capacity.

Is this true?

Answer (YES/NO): NO